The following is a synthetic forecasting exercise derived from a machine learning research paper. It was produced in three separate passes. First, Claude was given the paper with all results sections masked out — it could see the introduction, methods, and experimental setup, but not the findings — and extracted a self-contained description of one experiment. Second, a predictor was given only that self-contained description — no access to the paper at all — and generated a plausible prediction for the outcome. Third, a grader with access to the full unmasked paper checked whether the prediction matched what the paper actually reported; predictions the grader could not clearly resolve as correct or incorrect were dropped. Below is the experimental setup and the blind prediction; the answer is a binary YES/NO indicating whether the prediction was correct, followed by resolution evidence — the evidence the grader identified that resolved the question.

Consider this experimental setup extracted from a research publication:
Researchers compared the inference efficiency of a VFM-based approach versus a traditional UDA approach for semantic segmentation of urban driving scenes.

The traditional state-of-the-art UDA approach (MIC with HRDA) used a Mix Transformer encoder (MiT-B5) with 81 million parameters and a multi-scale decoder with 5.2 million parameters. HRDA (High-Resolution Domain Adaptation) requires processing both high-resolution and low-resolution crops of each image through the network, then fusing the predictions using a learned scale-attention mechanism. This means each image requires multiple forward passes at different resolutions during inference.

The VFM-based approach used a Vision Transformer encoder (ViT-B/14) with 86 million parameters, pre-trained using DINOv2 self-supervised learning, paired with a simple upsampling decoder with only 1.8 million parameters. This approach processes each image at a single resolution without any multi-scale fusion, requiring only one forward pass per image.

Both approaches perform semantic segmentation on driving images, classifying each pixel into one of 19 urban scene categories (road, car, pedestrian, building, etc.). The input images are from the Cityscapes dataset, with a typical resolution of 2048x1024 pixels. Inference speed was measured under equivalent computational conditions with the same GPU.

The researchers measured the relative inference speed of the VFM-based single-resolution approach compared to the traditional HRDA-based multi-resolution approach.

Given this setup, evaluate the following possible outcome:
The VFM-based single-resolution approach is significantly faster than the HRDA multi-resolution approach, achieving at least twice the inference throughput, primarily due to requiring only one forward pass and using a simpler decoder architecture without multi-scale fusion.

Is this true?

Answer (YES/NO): YES